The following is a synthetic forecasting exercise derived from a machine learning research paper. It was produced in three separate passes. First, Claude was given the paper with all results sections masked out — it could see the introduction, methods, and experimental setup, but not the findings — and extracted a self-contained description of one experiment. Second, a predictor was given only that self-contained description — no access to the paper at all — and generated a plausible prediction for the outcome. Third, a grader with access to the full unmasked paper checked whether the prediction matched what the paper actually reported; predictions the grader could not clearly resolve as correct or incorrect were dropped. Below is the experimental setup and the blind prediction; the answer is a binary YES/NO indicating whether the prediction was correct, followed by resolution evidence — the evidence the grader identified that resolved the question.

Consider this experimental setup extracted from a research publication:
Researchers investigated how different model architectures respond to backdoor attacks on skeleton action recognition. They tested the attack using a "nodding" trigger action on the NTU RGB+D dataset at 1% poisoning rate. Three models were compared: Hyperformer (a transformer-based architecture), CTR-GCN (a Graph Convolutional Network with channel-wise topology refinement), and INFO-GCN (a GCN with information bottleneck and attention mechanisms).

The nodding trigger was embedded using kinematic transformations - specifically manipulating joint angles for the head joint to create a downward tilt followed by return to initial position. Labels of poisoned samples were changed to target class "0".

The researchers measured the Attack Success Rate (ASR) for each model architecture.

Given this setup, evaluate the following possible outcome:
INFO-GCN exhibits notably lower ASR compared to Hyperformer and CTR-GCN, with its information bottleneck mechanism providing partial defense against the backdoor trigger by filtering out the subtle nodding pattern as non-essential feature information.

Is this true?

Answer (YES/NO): NO